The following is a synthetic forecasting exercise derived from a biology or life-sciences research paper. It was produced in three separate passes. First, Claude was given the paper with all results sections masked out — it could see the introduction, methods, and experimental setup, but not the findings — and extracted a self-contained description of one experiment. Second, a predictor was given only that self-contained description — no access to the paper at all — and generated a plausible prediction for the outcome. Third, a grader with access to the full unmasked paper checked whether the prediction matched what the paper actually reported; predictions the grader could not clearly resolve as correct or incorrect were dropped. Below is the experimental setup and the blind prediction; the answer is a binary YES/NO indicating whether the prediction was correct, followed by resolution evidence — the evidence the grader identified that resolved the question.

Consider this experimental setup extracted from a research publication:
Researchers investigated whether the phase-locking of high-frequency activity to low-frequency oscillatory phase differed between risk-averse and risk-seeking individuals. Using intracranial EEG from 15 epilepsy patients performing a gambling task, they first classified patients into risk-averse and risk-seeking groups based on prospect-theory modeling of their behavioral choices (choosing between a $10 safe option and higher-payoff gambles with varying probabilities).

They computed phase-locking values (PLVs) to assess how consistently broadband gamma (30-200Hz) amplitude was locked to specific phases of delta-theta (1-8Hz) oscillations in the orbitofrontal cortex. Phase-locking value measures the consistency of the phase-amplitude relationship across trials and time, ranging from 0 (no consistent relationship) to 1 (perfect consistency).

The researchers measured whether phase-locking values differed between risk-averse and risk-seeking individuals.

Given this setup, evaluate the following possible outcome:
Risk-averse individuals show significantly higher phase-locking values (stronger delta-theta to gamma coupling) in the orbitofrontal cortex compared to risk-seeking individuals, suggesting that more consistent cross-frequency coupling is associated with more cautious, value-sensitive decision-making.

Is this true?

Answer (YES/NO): NO